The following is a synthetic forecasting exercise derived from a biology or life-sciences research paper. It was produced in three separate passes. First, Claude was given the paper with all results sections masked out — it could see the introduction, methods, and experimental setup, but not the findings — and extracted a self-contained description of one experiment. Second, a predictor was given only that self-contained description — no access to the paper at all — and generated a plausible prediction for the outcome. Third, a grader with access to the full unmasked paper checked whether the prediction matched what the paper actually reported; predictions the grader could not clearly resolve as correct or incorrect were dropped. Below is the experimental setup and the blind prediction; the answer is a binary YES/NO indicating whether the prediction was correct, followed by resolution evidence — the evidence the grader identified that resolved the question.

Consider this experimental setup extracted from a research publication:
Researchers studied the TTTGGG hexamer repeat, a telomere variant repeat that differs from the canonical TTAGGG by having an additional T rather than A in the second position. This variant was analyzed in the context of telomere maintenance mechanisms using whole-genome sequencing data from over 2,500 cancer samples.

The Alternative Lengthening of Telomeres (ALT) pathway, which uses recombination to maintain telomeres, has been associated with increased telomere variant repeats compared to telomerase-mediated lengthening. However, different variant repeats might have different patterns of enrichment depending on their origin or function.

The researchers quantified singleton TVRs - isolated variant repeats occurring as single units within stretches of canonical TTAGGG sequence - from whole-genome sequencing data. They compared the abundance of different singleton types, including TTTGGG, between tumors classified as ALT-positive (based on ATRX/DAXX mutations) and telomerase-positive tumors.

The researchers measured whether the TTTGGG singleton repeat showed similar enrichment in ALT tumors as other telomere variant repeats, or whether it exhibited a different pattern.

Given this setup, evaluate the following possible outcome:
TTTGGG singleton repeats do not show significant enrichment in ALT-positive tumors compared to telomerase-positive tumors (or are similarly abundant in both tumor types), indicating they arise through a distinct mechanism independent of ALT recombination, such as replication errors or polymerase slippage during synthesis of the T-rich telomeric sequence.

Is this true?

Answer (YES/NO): NO